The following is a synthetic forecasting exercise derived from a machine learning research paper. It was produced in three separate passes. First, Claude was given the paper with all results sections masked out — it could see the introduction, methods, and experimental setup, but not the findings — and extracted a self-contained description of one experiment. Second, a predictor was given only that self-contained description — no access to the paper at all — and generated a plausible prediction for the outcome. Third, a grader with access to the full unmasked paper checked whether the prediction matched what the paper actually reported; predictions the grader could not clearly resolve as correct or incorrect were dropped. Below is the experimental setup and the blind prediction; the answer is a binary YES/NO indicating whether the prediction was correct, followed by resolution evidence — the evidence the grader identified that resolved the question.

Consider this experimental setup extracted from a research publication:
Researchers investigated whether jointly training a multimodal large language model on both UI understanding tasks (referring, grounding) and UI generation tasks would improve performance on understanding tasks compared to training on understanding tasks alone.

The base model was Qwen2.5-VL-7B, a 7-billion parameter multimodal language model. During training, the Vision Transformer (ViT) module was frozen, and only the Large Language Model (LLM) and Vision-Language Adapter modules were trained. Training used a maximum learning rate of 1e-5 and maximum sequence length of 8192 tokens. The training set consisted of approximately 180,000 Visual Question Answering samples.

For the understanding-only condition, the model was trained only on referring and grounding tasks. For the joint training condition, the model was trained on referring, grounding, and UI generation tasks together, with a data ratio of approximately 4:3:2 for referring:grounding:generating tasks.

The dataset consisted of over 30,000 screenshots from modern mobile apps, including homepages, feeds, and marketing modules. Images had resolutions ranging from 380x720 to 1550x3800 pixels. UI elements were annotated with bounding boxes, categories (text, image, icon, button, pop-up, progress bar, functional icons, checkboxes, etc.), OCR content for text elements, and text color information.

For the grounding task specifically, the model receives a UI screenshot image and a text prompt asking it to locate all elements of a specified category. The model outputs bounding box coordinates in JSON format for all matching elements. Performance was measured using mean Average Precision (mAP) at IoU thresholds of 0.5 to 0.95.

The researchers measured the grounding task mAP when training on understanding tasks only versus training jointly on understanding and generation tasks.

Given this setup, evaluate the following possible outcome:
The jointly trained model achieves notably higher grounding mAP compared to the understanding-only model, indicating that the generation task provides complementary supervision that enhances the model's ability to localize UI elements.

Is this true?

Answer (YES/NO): NO